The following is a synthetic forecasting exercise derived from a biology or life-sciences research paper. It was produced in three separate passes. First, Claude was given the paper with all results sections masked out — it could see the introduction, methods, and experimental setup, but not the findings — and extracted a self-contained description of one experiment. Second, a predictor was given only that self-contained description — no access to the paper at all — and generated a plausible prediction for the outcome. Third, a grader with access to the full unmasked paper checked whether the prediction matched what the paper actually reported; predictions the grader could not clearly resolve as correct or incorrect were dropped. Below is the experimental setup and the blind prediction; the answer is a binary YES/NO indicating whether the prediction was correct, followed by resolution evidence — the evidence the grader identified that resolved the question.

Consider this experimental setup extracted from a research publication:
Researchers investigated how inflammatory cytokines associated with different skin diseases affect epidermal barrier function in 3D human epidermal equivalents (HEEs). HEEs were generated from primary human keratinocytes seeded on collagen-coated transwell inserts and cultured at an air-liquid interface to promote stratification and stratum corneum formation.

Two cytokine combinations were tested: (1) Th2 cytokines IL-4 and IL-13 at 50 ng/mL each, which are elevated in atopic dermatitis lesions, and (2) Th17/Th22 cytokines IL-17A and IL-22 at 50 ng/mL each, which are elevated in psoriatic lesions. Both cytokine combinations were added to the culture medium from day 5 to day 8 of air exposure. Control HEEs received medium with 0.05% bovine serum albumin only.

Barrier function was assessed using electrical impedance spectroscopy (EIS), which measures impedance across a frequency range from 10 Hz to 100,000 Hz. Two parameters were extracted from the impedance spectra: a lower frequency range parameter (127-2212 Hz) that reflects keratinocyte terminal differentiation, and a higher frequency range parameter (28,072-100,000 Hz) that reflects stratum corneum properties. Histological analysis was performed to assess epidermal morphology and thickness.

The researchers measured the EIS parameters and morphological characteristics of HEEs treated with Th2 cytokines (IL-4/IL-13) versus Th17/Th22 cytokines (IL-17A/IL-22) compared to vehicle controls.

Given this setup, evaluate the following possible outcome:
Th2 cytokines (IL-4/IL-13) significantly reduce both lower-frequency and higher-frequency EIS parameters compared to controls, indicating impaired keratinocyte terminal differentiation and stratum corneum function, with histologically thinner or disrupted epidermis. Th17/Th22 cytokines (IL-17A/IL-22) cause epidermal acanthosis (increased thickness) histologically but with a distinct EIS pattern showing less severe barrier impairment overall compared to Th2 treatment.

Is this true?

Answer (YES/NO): NO